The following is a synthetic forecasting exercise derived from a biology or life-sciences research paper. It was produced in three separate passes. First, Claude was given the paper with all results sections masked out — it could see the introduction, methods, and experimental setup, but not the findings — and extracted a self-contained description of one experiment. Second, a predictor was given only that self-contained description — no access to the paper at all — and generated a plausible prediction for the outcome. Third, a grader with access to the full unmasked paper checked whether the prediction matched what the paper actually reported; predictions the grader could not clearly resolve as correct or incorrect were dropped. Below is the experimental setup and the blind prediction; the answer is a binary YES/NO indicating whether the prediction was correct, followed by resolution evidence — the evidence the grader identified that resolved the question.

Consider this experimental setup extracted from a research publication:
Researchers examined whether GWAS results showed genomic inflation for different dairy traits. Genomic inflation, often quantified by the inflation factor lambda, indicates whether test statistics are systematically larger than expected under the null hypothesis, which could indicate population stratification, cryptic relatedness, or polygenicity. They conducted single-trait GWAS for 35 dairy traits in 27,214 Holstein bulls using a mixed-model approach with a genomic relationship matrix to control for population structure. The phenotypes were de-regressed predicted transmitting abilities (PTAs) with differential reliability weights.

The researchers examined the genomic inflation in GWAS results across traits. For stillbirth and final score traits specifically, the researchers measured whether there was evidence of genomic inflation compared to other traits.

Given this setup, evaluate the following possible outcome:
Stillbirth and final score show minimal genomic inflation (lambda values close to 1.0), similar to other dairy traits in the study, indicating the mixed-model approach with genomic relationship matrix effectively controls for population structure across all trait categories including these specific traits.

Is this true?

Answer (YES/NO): NO